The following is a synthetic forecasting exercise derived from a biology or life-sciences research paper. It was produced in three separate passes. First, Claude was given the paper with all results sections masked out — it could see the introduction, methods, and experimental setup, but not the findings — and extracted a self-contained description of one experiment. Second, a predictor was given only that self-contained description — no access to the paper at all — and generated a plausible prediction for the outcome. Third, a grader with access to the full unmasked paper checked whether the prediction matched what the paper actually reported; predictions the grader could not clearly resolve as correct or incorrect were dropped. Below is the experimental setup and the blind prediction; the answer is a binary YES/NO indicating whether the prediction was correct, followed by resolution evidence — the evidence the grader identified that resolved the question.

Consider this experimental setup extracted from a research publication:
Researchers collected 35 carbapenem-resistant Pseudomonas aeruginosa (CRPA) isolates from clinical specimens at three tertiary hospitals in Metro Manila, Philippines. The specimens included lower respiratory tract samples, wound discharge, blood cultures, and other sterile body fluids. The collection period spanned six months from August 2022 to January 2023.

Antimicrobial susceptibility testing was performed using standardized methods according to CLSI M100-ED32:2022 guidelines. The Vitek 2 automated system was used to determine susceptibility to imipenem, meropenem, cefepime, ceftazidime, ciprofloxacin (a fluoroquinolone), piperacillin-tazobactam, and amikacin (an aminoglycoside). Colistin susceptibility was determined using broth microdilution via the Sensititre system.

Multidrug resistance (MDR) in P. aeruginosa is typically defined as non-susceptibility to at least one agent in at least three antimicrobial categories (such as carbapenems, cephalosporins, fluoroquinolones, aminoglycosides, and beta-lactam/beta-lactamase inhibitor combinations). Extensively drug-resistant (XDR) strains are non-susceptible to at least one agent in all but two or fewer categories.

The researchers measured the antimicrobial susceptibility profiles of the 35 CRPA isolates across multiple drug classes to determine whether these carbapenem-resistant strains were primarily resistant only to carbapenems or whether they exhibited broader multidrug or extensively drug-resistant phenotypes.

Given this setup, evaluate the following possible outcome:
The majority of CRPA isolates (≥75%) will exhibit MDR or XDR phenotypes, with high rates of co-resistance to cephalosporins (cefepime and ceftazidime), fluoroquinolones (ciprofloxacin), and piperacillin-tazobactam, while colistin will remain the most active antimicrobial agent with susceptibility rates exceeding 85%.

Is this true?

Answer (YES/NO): NO